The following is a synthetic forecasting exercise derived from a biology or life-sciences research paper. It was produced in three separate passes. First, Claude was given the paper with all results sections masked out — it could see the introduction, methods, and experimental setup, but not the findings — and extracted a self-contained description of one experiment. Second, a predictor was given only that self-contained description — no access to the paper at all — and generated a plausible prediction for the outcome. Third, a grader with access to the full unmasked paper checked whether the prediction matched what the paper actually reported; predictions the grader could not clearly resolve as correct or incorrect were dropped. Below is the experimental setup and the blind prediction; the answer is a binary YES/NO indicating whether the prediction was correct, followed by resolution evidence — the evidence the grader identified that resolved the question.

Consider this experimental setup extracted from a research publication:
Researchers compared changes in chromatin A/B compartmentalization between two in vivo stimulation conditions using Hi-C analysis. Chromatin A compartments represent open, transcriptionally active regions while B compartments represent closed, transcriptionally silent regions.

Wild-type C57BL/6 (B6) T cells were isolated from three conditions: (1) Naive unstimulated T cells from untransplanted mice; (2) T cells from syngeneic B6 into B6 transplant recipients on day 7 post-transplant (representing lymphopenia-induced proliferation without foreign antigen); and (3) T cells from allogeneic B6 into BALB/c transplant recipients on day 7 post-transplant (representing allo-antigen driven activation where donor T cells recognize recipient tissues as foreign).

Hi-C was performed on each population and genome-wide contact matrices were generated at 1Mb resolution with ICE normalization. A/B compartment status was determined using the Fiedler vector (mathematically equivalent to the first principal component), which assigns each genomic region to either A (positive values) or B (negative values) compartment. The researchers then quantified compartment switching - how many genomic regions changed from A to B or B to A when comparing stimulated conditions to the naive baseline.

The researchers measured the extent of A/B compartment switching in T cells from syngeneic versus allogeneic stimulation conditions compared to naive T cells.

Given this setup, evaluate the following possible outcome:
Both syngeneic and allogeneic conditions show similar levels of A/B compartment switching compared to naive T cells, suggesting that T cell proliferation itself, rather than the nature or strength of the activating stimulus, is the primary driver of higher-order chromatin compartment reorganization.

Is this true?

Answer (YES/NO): NO